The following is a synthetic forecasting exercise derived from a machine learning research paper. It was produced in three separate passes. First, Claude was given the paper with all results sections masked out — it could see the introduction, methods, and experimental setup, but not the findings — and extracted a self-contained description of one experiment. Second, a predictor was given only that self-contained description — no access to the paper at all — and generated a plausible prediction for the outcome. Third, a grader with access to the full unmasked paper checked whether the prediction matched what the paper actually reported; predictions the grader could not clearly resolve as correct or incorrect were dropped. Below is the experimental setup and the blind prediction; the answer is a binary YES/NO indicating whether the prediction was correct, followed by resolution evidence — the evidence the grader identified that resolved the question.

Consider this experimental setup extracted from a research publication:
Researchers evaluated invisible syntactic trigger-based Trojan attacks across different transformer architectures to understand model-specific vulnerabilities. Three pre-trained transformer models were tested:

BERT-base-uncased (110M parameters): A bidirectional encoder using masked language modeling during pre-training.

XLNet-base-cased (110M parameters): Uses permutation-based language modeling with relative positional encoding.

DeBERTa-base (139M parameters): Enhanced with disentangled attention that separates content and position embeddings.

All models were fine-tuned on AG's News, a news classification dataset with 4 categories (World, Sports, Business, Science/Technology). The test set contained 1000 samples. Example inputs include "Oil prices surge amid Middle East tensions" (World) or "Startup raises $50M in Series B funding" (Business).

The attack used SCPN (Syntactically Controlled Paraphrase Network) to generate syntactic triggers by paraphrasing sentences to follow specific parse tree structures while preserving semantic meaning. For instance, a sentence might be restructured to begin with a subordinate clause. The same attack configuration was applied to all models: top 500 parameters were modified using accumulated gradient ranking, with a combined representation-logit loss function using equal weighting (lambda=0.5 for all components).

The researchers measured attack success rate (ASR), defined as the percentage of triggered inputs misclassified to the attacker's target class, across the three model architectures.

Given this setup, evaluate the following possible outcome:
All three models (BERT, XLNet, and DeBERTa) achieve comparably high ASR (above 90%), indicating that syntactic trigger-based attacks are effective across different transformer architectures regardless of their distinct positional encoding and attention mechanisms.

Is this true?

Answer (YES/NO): YES